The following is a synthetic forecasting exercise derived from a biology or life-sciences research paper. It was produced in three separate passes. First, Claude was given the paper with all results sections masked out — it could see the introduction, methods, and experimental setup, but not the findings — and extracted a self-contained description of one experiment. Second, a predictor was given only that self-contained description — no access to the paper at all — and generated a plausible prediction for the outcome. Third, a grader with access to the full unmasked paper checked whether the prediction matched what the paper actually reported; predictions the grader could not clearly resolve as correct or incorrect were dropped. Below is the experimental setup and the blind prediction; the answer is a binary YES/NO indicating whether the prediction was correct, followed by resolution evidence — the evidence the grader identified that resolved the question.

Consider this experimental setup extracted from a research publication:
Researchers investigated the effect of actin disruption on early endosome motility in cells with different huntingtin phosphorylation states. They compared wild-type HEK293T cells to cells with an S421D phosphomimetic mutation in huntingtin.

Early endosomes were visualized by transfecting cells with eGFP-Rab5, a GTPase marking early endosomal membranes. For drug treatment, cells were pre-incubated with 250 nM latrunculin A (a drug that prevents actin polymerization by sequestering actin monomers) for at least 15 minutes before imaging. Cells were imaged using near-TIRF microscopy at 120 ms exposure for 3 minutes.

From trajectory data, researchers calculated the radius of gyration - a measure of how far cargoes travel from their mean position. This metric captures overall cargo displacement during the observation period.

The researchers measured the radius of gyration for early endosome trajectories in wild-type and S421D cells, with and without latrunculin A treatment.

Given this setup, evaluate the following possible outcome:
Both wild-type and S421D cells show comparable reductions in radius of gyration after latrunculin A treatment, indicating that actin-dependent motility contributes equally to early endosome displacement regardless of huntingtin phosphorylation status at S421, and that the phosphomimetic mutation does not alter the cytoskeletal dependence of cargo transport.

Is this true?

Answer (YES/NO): NO